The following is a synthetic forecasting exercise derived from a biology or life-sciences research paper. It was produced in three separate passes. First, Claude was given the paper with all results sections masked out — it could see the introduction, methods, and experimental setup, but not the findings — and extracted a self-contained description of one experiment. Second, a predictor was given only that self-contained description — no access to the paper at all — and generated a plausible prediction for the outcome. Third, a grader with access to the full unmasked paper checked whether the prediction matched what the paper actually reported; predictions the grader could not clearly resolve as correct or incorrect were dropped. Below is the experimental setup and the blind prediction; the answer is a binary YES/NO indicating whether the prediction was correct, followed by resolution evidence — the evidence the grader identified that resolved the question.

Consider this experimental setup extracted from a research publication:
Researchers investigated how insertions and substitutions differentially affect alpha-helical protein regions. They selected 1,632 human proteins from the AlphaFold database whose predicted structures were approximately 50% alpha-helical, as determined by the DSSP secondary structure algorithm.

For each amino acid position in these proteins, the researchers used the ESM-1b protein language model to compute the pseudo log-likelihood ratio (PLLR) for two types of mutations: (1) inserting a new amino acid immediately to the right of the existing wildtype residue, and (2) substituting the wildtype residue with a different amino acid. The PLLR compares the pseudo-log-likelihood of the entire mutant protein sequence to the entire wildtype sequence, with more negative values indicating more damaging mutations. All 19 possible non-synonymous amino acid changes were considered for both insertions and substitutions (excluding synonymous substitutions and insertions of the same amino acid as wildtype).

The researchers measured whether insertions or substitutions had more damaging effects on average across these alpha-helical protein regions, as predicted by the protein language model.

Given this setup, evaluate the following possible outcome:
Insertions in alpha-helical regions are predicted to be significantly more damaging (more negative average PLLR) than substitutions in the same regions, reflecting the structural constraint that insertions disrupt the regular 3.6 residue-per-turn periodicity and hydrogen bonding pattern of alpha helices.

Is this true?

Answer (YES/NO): YES